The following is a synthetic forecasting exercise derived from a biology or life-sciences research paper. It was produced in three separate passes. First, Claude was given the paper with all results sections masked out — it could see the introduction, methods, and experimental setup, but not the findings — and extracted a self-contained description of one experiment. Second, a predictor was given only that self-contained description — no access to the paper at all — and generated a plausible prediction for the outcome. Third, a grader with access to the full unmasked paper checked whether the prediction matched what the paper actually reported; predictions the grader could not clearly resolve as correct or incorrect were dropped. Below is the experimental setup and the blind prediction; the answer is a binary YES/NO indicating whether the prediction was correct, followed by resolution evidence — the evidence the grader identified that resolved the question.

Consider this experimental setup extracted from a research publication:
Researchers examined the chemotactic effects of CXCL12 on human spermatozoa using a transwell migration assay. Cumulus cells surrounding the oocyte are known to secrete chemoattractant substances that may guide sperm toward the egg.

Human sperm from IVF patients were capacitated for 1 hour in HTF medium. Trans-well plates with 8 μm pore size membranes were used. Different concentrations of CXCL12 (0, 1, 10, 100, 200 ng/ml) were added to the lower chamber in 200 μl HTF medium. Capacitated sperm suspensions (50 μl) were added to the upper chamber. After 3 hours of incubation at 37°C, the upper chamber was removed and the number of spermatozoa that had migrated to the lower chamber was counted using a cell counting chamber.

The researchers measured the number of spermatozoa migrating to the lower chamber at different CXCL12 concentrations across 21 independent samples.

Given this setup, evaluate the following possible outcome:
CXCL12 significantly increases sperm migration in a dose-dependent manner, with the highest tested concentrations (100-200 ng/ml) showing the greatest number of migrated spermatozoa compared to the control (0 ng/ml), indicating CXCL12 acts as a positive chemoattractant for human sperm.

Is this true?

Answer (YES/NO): NO